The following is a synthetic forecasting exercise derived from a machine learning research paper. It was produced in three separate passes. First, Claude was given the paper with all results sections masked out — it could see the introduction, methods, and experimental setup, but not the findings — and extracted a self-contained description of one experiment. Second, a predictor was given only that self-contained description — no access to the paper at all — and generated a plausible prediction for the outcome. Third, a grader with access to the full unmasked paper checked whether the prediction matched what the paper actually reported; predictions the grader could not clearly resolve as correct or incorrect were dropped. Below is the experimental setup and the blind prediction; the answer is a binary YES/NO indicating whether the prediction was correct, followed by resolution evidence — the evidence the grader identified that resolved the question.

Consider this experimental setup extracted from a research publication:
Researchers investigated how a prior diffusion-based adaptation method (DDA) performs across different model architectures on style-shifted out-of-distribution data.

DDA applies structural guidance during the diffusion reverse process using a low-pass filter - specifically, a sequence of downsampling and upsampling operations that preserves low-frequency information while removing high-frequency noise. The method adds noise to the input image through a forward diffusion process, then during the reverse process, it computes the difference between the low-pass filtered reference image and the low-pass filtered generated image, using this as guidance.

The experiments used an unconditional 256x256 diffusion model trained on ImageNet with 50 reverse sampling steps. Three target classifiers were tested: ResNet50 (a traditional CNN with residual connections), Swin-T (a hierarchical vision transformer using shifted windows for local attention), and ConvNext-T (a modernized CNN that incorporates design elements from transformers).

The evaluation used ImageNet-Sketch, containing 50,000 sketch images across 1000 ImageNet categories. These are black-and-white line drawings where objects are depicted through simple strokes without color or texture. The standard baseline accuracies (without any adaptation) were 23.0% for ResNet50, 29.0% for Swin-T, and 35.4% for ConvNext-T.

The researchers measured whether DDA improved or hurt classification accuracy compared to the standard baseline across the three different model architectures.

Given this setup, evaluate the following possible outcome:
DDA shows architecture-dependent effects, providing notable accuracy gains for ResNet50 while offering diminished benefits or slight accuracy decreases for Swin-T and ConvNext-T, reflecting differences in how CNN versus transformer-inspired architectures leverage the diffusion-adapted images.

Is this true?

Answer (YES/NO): NO